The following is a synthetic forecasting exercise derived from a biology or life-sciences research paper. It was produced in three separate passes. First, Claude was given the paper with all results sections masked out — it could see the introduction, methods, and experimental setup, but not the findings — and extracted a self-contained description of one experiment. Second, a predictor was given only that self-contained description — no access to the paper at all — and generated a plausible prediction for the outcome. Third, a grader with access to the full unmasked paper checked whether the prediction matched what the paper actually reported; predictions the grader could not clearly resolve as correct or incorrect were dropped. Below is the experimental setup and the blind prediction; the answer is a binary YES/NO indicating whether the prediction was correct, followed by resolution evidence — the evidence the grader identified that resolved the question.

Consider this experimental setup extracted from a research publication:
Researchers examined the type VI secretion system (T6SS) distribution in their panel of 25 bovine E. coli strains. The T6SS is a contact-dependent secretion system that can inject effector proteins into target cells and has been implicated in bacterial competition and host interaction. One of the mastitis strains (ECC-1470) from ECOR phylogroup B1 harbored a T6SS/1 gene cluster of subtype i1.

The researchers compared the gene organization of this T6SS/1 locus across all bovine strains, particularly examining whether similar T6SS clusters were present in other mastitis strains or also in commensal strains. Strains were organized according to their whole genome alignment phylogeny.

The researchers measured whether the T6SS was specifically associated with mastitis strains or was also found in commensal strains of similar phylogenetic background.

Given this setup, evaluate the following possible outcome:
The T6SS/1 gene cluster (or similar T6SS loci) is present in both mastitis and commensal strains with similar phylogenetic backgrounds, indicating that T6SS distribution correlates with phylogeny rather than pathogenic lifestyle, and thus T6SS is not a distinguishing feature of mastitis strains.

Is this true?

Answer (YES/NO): NO